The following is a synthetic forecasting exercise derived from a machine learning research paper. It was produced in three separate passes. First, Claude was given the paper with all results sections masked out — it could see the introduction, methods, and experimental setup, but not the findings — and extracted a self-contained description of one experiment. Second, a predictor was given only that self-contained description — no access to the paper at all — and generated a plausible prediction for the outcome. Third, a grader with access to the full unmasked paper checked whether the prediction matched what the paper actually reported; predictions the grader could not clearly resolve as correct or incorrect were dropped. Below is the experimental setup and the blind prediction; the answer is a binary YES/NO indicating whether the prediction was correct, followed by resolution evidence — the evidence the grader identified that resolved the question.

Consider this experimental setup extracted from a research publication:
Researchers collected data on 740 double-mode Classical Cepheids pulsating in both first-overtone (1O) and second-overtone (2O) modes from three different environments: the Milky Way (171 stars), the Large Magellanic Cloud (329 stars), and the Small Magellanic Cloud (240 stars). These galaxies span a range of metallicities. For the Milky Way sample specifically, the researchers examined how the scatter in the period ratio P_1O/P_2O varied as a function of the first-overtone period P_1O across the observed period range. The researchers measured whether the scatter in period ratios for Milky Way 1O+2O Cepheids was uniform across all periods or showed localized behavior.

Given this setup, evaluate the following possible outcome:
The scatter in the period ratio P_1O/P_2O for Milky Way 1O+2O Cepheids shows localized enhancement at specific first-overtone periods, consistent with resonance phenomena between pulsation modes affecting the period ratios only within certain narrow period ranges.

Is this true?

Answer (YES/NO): NO